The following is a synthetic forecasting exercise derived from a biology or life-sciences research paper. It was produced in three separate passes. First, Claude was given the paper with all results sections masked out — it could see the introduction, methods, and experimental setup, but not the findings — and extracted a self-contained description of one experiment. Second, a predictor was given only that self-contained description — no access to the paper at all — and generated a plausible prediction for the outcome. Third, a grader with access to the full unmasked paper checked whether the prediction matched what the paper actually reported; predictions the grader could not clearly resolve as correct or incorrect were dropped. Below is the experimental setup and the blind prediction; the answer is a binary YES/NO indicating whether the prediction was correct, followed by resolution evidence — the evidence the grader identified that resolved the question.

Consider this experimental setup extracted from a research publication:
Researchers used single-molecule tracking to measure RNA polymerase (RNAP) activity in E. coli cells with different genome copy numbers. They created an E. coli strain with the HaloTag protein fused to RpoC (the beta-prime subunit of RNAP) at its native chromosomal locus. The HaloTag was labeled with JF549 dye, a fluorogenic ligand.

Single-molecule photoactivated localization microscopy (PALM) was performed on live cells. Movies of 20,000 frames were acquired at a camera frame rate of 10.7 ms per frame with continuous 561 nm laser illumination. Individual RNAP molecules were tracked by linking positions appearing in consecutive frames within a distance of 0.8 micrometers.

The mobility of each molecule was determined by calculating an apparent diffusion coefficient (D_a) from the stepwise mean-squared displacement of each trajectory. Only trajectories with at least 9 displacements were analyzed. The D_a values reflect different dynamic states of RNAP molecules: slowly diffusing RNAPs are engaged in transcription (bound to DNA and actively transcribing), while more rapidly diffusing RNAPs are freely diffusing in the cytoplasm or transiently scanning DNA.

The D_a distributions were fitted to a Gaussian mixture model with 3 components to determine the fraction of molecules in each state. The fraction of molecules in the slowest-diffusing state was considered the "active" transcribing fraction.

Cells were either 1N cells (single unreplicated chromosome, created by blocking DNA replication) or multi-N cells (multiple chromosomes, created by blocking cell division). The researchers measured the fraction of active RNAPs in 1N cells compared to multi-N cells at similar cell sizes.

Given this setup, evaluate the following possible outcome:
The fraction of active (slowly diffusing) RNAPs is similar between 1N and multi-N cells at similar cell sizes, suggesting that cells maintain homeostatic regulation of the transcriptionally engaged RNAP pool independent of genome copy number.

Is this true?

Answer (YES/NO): NO